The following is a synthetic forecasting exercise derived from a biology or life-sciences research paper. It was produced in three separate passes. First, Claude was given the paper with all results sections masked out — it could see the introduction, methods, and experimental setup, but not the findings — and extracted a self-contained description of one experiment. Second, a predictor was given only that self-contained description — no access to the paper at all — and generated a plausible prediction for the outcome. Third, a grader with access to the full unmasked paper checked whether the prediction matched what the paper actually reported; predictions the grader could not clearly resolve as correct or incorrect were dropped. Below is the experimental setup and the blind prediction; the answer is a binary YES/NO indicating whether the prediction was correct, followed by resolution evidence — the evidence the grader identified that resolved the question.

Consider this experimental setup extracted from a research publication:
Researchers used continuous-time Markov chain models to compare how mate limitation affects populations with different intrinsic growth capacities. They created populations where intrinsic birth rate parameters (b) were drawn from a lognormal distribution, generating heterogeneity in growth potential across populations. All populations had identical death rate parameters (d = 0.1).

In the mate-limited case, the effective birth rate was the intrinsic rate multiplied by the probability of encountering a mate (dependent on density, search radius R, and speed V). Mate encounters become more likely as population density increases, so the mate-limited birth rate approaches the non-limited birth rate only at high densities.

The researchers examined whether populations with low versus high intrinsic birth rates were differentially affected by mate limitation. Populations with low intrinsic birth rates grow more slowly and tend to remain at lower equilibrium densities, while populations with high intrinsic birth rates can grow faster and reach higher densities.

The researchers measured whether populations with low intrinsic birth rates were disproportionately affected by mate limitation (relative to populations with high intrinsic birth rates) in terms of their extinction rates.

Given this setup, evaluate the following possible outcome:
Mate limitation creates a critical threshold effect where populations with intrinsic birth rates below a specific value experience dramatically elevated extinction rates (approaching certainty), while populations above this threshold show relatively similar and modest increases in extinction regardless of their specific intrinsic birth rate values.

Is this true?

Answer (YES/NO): NO